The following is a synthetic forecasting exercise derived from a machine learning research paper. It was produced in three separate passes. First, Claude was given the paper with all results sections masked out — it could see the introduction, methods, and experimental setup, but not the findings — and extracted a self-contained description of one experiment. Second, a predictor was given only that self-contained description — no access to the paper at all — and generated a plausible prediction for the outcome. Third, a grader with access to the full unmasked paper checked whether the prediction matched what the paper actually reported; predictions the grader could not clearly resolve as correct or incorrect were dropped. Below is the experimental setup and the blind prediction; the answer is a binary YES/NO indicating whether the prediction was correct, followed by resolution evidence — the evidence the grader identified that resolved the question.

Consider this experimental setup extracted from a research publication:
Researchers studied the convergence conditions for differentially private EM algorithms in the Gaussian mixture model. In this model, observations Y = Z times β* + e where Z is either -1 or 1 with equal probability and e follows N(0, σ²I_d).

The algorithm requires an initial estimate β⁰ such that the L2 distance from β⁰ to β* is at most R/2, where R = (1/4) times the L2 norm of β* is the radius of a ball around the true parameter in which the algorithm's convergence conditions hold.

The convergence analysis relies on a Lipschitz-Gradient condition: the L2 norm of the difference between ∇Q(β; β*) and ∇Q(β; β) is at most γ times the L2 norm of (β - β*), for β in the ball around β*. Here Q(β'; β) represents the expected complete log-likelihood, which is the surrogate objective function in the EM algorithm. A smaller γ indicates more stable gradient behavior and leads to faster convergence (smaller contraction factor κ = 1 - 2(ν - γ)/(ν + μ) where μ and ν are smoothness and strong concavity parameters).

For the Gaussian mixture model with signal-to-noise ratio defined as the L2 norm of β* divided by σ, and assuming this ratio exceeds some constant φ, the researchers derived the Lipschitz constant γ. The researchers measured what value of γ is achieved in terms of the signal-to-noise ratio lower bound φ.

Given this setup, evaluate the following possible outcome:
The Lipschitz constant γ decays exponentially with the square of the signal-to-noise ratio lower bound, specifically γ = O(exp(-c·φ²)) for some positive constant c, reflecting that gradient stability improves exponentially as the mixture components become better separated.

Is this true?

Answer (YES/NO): YES